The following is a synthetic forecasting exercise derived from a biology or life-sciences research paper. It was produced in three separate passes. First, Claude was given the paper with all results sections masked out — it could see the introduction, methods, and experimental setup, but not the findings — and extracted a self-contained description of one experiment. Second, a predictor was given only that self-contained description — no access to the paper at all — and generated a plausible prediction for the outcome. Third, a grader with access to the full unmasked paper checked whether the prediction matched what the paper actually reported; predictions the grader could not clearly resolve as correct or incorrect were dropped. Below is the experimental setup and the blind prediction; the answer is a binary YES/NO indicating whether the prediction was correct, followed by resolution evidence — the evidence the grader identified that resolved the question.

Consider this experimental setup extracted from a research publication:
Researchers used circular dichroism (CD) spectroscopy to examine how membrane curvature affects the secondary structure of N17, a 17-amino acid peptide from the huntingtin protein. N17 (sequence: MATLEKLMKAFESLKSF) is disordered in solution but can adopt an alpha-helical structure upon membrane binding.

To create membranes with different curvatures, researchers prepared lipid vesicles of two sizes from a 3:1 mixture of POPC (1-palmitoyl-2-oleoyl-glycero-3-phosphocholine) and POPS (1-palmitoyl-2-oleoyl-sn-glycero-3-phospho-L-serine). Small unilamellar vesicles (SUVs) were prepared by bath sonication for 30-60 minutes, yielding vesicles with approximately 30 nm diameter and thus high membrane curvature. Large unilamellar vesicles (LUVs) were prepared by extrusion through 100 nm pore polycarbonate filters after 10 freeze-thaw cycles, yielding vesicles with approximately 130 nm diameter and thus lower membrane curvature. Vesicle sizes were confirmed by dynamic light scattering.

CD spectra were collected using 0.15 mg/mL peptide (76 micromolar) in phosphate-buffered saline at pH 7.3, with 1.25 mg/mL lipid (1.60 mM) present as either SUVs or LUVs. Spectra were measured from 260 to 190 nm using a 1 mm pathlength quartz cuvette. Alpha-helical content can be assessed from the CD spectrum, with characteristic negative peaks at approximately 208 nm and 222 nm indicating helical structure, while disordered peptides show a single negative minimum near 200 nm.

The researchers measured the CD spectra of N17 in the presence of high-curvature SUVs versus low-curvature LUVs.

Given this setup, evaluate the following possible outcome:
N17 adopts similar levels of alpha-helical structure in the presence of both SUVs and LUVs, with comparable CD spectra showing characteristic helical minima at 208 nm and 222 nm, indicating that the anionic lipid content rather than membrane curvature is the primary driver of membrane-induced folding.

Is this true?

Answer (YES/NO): NO